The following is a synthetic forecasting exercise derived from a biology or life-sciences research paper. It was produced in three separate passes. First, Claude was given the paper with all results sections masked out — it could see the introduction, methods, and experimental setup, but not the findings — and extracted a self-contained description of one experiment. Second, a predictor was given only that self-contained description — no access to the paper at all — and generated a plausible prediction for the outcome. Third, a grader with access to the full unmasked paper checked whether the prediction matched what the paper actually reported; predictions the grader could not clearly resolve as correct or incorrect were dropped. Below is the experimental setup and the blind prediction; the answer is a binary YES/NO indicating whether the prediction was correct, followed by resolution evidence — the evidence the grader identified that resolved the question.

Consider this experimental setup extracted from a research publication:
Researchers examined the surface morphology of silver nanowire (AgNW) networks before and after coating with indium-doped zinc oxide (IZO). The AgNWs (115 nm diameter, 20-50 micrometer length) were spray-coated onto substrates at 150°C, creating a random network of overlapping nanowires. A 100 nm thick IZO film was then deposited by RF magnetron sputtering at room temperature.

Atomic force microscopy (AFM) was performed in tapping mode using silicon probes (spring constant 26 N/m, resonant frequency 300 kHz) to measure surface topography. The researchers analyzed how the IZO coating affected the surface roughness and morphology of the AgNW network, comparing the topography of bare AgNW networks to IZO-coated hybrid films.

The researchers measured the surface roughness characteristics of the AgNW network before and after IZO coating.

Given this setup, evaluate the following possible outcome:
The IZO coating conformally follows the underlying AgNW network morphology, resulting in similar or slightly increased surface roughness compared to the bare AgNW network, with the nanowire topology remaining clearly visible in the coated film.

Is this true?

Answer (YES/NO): YES